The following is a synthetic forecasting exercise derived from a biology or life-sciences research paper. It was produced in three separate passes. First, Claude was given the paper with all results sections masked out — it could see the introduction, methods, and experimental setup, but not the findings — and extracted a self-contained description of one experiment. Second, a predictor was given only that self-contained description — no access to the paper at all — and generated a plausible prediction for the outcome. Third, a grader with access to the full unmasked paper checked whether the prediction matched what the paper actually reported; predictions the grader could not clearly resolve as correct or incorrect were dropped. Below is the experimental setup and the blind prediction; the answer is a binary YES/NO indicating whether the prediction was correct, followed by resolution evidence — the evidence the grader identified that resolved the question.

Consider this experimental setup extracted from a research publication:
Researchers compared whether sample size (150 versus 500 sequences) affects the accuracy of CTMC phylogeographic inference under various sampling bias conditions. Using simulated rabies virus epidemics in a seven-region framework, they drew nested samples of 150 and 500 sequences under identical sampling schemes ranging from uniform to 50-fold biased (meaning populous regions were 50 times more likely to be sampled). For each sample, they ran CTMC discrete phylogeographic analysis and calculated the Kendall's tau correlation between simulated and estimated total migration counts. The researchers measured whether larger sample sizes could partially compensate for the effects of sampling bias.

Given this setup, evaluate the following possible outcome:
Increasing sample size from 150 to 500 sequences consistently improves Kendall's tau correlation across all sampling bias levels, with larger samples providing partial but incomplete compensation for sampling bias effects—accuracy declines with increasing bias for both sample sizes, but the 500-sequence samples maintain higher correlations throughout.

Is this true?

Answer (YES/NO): NO